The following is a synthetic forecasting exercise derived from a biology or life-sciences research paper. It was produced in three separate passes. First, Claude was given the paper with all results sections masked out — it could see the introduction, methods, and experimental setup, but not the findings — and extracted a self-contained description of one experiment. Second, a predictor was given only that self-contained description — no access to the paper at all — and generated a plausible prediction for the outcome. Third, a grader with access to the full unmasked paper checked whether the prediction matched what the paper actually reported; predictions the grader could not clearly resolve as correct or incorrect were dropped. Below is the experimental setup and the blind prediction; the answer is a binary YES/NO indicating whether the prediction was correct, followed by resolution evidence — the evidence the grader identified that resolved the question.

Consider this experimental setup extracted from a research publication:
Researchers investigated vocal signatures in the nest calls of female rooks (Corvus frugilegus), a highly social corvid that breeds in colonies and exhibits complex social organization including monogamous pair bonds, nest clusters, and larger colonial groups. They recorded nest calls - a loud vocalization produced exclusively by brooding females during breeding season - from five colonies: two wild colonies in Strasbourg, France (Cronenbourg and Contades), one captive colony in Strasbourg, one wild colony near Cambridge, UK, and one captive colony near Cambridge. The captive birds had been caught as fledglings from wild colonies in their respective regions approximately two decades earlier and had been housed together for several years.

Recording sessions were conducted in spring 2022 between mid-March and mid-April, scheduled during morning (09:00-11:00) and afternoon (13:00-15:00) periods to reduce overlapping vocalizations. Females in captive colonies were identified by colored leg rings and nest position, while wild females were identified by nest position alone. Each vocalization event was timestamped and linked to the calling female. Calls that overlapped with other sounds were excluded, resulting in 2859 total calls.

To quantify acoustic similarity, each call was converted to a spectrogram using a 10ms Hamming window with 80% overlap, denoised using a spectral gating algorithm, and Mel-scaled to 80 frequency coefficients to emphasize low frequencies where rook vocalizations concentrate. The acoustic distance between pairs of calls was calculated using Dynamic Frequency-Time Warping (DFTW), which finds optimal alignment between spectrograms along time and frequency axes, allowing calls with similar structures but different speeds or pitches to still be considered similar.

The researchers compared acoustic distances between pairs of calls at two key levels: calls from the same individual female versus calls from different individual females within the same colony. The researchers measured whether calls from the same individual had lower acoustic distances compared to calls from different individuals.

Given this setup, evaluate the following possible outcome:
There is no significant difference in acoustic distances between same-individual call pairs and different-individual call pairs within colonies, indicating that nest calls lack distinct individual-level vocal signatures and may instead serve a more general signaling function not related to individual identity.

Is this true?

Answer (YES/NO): NO